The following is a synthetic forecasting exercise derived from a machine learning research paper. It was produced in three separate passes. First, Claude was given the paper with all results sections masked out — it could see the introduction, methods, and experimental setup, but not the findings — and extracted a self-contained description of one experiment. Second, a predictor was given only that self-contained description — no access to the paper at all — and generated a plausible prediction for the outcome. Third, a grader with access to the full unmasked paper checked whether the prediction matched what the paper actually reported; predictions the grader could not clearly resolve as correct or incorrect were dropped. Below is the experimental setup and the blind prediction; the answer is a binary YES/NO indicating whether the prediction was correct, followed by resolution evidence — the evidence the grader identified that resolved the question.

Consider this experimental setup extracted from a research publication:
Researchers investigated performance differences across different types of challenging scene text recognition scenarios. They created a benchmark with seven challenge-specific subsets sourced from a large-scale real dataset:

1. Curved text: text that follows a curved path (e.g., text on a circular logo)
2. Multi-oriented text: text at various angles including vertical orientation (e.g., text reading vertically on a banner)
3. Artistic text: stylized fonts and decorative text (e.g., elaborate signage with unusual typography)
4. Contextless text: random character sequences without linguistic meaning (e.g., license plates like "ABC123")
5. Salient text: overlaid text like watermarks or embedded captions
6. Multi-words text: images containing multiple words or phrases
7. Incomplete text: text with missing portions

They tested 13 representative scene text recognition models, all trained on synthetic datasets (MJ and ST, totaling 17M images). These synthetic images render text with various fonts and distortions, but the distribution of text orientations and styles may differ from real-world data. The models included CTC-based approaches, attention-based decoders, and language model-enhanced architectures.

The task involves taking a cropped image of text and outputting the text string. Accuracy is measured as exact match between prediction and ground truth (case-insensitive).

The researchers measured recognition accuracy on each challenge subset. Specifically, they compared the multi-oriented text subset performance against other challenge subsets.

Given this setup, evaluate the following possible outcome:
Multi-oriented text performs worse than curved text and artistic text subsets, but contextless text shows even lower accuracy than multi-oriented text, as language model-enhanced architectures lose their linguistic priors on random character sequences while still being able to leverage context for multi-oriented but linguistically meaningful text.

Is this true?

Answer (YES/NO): NO